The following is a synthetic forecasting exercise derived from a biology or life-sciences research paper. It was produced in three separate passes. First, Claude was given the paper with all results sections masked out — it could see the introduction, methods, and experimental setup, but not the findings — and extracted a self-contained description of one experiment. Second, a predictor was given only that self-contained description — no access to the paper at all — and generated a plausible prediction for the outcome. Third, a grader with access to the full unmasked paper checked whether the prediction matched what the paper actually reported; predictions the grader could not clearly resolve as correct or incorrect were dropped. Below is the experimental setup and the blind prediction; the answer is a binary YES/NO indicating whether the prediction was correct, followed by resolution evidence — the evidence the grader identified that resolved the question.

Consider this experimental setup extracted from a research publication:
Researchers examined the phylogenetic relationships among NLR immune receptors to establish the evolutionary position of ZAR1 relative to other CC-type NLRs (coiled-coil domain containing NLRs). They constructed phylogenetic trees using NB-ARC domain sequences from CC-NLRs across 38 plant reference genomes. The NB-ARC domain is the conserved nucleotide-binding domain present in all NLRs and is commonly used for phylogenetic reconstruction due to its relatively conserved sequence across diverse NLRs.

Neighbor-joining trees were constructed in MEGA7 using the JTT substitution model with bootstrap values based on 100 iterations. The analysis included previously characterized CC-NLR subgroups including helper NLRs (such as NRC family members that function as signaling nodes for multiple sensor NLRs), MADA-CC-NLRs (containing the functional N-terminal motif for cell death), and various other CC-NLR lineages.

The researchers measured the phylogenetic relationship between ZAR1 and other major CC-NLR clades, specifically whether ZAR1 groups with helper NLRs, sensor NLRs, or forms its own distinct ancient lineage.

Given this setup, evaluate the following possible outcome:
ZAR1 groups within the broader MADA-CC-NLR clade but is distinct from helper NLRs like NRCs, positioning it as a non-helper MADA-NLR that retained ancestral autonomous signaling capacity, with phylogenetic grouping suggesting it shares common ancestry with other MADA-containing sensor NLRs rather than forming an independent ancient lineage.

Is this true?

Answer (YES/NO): NO